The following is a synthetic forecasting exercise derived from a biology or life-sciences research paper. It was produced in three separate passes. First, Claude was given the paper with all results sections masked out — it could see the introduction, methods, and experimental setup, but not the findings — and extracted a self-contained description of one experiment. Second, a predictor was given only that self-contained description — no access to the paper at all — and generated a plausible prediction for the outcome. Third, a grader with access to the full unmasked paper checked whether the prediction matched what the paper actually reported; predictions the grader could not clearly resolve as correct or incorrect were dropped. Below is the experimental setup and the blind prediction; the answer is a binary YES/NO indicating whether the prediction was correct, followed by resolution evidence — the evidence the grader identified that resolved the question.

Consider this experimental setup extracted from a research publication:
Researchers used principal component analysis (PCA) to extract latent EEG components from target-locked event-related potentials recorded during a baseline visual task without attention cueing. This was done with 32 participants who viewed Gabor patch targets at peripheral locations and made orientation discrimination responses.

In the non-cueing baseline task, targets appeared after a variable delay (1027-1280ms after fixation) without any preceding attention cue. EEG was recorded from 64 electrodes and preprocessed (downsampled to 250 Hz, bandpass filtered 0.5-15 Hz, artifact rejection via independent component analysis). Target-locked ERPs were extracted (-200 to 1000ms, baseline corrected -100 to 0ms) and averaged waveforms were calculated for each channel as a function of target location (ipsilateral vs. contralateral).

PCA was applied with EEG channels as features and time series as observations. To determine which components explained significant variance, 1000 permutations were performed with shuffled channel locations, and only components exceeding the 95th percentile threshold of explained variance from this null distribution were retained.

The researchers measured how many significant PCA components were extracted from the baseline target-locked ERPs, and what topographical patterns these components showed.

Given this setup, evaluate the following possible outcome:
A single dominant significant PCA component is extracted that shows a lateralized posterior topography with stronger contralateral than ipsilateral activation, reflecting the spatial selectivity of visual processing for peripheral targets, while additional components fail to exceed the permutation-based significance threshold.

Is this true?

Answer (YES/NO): NO